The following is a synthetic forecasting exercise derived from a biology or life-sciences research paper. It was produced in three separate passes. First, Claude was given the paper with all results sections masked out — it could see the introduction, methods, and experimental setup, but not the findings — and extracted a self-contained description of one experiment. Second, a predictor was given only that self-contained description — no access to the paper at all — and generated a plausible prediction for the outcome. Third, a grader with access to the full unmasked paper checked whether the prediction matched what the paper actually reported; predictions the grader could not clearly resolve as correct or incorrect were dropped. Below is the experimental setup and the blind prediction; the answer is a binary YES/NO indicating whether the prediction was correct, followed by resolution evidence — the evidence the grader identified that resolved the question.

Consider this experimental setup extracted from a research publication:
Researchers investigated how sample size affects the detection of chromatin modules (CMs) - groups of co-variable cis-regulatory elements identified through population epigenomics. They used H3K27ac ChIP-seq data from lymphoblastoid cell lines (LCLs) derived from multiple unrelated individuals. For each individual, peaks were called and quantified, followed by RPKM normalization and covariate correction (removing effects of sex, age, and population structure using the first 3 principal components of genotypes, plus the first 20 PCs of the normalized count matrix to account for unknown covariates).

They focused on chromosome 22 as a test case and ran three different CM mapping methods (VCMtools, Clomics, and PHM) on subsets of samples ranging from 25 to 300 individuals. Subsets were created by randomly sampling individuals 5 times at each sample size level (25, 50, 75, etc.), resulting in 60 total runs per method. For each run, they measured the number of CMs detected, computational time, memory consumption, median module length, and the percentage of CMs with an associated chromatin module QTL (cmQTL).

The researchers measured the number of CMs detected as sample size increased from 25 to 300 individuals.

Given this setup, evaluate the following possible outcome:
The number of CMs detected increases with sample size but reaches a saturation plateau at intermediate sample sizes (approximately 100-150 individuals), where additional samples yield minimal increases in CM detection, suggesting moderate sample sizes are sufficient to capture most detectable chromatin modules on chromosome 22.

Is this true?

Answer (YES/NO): NO